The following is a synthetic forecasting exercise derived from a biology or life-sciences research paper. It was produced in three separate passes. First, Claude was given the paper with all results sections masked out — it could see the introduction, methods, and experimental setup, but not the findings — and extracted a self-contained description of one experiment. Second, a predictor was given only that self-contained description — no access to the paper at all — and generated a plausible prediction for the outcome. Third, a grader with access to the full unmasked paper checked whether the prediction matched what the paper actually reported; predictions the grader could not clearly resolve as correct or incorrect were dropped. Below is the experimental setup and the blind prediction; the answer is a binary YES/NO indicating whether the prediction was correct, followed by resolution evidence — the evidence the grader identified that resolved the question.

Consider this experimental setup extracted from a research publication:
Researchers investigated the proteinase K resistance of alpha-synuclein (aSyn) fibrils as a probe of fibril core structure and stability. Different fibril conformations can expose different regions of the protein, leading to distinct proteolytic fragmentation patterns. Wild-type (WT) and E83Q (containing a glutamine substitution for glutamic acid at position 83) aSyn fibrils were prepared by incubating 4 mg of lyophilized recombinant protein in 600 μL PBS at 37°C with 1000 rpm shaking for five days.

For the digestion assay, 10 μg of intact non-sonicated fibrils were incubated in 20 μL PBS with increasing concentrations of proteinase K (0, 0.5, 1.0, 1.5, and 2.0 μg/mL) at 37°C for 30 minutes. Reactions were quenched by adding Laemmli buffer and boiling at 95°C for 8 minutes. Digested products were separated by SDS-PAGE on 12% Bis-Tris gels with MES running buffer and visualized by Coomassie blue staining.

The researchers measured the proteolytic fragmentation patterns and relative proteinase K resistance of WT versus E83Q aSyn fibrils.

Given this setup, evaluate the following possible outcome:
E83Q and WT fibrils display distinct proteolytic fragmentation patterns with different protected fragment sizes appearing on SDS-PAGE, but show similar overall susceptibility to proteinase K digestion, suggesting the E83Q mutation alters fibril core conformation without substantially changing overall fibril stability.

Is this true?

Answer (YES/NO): NO